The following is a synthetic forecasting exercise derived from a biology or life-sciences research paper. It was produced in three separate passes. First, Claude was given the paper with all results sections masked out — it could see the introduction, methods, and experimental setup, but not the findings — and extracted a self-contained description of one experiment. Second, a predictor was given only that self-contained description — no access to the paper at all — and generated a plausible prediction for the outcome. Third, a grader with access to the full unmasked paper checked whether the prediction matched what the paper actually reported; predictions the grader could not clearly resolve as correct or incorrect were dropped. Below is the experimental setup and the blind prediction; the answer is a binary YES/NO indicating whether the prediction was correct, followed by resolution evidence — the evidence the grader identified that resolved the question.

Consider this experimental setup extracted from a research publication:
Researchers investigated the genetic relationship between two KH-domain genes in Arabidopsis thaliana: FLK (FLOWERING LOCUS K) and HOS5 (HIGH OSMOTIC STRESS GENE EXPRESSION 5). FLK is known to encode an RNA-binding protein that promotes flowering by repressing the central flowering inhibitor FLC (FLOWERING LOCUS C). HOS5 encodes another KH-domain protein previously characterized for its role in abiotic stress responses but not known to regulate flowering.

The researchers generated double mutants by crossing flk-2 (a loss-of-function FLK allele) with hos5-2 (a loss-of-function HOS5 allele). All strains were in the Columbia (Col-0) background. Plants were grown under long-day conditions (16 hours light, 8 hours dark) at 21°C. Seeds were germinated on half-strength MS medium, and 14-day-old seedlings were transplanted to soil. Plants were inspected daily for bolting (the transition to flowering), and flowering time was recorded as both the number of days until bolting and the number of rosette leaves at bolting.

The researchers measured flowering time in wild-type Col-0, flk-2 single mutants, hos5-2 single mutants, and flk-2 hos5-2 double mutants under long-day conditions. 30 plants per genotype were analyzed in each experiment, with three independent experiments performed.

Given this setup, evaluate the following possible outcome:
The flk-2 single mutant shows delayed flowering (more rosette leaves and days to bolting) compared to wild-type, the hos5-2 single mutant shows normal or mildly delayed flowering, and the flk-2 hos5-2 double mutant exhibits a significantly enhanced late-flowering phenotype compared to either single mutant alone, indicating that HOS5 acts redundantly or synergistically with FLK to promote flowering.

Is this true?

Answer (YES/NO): YES